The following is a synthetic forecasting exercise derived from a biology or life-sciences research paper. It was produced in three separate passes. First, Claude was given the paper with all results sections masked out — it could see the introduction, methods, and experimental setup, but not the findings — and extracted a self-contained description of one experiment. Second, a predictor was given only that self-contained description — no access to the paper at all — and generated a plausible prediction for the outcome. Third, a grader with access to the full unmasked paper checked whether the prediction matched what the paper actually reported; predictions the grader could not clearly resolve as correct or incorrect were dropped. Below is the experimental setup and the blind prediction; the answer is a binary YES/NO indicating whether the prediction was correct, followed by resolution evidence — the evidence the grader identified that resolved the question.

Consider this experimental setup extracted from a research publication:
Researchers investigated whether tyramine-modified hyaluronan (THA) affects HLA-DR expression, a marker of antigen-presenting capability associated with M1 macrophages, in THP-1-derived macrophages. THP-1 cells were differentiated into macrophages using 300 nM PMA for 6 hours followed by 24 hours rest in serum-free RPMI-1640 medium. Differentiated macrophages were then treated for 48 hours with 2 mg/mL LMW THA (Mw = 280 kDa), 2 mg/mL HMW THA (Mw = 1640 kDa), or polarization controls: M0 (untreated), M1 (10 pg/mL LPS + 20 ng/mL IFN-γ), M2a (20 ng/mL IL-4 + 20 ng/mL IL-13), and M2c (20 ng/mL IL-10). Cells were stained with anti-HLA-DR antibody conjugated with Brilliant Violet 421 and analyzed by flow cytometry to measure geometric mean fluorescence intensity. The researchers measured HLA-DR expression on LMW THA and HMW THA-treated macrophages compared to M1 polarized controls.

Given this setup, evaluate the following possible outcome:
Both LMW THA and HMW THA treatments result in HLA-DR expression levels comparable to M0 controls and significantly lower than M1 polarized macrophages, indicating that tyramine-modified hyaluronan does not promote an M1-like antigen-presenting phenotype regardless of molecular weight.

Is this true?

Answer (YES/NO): NO